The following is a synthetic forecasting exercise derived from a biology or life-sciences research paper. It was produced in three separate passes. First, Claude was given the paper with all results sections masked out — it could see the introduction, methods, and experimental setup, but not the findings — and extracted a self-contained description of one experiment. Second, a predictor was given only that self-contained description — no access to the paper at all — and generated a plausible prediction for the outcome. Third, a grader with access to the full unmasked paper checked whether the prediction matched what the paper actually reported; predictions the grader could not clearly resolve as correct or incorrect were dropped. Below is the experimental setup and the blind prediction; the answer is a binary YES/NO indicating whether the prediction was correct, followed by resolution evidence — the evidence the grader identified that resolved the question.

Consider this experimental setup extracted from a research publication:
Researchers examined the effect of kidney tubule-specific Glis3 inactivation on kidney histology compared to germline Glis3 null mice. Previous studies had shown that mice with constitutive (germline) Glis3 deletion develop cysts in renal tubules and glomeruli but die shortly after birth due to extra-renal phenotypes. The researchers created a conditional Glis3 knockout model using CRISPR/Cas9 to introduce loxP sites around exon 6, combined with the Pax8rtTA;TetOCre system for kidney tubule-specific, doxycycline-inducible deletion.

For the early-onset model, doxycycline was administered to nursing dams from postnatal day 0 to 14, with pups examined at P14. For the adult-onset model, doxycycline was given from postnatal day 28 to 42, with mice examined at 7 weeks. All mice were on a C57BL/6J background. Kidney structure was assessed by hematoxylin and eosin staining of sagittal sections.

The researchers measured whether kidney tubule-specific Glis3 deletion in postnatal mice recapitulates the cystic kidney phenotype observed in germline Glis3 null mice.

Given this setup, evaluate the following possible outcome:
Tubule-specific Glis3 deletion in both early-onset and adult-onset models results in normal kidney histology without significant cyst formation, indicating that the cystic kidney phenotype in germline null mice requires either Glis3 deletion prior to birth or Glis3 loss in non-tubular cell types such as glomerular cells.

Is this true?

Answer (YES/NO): YES